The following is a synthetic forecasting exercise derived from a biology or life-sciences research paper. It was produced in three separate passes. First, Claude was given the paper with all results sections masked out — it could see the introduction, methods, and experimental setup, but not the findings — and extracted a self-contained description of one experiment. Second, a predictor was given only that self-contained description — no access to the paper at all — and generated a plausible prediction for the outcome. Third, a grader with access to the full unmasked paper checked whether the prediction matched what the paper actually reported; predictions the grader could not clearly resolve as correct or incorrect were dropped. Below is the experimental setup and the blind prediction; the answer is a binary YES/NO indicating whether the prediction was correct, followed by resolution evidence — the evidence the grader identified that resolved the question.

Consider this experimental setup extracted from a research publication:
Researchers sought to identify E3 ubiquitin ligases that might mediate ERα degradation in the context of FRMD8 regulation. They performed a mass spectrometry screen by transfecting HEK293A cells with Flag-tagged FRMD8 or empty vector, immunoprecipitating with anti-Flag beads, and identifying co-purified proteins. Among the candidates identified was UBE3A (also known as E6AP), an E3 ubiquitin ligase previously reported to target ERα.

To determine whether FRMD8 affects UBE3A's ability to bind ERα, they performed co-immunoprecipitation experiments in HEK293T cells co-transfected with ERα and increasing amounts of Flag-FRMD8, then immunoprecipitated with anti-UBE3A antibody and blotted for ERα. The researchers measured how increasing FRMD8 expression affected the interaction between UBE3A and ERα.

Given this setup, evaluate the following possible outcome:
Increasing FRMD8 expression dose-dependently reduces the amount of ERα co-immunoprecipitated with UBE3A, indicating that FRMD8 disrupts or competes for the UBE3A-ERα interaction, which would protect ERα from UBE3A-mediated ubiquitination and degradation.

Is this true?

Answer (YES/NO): YES